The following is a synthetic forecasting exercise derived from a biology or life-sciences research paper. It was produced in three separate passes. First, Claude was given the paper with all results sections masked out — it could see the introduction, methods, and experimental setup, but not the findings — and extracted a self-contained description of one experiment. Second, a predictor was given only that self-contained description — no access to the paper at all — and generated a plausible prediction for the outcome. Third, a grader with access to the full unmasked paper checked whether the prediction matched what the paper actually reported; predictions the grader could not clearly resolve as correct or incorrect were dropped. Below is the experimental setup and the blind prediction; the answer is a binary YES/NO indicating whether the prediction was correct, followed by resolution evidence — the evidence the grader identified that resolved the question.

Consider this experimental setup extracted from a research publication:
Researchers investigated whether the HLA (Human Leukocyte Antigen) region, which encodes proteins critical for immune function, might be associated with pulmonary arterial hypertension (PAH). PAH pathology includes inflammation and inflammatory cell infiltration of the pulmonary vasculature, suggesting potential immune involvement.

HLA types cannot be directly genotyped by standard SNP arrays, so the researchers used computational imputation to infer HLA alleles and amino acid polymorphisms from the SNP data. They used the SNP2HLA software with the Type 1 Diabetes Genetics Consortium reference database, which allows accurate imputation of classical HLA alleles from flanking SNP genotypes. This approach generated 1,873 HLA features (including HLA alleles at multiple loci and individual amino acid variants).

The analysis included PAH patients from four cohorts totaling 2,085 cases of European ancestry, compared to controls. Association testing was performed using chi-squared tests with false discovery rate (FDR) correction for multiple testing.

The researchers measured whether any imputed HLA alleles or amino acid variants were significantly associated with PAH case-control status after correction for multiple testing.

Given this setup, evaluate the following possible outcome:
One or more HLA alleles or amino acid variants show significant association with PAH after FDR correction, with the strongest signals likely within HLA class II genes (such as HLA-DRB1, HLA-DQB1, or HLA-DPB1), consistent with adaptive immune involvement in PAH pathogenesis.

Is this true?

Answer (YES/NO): YES